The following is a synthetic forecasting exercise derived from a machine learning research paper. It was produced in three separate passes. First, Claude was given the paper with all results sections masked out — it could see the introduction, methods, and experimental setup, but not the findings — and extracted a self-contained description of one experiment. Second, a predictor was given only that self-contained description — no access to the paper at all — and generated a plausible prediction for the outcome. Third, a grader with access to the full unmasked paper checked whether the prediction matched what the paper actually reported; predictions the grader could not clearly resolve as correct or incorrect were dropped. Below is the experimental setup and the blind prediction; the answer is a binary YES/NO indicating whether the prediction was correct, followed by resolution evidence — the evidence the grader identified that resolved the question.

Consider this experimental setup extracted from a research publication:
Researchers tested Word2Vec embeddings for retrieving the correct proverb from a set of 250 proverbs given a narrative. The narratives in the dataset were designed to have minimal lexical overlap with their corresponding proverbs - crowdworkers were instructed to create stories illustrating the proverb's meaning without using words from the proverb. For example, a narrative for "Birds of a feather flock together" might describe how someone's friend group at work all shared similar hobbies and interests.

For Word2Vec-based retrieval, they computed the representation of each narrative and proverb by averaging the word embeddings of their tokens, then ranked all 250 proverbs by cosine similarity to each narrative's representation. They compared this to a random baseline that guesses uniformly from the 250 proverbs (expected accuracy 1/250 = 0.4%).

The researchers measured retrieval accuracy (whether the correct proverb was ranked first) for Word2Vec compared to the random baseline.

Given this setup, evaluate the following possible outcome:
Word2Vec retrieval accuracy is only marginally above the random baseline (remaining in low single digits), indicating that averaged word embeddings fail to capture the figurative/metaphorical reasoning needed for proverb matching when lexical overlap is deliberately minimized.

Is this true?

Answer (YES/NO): YES